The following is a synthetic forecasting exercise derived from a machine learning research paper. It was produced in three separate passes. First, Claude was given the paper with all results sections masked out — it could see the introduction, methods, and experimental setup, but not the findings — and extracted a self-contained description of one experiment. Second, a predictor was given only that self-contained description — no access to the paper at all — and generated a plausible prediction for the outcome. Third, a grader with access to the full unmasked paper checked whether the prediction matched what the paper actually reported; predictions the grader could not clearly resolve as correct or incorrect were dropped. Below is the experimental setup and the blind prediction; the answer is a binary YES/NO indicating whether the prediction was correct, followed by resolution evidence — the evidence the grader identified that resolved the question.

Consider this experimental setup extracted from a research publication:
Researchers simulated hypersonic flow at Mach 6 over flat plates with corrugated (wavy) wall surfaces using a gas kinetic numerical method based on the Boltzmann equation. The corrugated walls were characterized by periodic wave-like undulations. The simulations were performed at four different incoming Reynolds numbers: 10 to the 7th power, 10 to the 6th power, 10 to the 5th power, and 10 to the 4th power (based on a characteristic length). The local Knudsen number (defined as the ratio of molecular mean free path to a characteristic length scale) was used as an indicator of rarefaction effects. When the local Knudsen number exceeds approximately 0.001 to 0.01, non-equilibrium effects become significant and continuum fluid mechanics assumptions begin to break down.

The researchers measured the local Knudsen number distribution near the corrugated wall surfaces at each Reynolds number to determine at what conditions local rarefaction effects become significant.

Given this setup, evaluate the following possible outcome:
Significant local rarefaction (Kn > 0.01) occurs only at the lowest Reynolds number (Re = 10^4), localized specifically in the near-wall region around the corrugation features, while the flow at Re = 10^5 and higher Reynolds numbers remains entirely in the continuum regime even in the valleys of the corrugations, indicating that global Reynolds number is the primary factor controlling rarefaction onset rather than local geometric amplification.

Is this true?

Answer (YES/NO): NO